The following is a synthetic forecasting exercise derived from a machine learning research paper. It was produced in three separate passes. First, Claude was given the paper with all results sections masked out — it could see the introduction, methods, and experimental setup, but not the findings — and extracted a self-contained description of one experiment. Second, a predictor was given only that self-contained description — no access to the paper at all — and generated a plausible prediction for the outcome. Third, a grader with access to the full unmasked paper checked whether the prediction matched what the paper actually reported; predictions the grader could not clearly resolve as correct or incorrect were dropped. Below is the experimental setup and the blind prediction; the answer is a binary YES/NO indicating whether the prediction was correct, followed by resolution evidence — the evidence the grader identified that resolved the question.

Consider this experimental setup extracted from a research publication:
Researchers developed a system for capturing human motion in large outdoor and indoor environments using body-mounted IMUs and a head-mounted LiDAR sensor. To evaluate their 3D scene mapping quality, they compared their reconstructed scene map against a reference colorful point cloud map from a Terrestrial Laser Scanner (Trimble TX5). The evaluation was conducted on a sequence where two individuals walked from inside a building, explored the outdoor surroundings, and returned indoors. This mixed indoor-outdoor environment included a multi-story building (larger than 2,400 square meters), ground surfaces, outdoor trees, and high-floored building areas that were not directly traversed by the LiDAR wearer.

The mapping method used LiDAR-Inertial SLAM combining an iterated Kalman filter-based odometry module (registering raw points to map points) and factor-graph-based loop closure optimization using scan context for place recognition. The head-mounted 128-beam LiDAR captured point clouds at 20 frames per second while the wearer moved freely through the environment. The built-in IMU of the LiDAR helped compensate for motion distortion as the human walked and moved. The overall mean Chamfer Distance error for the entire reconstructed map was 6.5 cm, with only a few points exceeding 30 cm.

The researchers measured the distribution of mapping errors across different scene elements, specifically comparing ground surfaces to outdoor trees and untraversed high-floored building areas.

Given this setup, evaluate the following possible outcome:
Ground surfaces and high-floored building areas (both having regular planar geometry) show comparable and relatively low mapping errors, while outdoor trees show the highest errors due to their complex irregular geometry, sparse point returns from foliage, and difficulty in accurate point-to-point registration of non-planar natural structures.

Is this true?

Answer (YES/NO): NO